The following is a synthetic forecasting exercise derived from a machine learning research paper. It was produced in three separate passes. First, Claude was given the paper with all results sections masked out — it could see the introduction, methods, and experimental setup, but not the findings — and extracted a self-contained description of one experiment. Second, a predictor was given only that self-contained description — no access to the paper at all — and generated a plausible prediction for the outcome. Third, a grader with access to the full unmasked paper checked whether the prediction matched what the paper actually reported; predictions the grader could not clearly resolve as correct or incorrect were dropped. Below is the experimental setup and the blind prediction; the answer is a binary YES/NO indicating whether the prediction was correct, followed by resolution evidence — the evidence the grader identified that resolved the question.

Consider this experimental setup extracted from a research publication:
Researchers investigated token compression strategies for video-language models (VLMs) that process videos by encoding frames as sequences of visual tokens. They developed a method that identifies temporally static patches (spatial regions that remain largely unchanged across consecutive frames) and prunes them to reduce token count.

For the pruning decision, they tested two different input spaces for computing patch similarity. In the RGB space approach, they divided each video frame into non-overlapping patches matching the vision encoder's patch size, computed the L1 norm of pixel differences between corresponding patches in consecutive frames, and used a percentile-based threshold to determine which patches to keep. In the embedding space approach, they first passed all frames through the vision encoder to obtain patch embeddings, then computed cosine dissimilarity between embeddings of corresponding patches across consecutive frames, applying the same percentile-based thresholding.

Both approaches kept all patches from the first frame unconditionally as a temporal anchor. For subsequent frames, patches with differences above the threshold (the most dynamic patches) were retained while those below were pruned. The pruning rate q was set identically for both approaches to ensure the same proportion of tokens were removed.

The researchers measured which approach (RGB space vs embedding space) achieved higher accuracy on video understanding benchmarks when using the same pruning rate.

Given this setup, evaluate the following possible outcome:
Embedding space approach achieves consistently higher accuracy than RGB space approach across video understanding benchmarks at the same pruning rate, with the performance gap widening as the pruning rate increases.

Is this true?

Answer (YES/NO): NO